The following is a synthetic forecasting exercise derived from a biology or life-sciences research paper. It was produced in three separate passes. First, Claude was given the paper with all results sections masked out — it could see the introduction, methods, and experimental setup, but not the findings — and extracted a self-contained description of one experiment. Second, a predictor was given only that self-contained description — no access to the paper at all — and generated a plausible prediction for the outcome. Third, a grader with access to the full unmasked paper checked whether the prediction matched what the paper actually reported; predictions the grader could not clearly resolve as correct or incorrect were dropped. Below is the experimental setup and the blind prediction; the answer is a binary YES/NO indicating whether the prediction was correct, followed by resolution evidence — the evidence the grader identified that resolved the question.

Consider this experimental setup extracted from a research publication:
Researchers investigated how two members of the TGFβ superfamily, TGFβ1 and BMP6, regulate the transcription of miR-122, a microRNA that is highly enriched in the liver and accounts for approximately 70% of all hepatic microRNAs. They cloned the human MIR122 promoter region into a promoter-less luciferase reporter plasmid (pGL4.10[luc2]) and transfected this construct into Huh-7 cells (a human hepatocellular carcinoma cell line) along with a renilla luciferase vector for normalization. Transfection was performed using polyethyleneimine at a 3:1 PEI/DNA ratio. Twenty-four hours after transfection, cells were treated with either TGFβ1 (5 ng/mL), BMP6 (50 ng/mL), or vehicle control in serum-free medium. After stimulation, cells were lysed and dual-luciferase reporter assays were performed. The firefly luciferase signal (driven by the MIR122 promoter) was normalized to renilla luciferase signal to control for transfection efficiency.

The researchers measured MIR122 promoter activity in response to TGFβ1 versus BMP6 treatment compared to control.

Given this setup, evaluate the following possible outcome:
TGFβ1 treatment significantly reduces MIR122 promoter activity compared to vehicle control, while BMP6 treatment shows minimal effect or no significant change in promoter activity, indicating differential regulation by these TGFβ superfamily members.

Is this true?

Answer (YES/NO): NO